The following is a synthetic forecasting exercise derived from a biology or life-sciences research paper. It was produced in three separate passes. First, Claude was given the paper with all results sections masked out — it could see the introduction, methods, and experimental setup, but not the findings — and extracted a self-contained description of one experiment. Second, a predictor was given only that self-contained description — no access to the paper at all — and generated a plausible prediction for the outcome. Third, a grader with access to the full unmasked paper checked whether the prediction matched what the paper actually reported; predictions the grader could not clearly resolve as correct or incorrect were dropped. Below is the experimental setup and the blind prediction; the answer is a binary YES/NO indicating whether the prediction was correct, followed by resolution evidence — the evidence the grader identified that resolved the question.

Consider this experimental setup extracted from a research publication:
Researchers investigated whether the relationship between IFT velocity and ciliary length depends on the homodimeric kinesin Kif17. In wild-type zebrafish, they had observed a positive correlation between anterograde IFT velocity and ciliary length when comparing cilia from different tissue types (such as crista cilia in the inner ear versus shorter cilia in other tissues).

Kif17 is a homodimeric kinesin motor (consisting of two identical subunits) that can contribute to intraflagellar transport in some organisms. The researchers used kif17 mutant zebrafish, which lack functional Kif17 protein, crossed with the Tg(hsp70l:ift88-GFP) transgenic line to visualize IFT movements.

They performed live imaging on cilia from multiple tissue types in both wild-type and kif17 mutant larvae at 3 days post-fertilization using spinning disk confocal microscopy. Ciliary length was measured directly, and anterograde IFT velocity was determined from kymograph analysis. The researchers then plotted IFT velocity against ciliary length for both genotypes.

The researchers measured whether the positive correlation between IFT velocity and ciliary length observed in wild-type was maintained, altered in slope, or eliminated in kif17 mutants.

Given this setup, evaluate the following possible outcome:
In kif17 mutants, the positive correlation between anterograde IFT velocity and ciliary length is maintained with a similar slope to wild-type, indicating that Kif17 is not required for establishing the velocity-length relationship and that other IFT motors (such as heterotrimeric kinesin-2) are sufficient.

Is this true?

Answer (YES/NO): YES